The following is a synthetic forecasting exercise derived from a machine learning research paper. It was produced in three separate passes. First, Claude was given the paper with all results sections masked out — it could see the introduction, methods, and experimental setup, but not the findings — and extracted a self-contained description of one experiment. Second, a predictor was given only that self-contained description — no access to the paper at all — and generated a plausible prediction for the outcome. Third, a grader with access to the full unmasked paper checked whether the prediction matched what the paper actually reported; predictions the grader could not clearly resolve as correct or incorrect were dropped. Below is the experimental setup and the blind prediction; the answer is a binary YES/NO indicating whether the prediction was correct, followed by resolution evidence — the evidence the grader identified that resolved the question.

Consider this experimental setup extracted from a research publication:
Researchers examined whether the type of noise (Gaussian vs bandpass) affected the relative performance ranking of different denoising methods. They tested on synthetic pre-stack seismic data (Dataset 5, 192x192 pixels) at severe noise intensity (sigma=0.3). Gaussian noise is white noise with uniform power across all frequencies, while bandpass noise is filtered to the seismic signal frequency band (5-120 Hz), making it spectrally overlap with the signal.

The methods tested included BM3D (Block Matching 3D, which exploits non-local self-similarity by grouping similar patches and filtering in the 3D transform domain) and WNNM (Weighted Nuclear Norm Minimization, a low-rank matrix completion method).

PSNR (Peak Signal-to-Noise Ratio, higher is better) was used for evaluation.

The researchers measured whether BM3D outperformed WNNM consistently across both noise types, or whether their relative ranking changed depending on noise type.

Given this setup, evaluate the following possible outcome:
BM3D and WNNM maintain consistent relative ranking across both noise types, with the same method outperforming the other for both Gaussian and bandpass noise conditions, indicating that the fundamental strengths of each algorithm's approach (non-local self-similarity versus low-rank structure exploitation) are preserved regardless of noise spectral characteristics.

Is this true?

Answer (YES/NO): NO